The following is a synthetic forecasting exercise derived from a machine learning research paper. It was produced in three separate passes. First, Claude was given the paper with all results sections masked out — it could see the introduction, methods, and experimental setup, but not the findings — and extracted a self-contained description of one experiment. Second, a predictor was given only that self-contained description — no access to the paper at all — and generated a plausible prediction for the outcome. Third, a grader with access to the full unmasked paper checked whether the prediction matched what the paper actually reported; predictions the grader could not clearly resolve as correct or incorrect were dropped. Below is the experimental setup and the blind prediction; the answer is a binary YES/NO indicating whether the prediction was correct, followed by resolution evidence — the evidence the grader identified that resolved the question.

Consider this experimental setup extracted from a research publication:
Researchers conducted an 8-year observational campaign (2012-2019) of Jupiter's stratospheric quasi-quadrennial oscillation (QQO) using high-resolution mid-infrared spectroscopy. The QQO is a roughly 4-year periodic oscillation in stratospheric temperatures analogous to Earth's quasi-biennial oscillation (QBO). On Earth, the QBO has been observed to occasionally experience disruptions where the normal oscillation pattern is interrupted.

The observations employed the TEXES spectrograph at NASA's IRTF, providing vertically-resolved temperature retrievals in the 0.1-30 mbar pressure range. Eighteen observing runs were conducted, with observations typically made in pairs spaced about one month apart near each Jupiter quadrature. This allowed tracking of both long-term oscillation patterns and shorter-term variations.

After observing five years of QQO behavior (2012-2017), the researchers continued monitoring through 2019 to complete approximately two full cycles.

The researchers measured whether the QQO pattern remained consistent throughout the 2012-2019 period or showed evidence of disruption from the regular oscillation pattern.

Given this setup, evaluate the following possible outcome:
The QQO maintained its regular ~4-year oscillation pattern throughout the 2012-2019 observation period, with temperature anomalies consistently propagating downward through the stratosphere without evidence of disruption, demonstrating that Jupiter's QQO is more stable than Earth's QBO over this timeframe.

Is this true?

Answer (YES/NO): NO